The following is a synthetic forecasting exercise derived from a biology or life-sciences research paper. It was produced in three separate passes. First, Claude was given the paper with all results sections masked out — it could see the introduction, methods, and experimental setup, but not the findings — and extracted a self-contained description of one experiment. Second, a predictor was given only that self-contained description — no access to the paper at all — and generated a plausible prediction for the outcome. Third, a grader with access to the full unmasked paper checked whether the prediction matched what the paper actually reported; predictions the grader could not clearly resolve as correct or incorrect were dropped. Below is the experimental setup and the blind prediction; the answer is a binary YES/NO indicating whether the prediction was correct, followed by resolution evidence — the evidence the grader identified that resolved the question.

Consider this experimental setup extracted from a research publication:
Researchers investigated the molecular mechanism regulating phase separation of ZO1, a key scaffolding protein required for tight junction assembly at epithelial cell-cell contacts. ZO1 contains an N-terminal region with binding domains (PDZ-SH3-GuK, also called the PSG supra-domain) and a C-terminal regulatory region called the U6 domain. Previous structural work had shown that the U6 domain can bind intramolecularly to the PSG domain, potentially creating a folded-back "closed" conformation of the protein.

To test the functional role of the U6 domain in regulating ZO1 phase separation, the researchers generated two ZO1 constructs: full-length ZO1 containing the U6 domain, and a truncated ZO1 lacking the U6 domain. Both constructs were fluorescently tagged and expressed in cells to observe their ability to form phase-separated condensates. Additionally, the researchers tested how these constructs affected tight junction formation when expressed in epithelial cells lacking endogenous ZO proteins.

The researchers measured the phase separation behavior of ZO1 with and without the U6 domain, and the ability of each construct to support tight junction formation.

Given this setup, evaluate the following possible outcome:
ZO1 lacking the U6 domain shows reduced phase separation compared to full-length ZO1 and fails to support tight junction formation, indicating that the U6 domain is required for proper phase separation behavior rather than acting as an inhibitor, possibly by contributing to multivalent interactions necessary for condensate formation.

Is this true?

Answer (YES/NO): NO